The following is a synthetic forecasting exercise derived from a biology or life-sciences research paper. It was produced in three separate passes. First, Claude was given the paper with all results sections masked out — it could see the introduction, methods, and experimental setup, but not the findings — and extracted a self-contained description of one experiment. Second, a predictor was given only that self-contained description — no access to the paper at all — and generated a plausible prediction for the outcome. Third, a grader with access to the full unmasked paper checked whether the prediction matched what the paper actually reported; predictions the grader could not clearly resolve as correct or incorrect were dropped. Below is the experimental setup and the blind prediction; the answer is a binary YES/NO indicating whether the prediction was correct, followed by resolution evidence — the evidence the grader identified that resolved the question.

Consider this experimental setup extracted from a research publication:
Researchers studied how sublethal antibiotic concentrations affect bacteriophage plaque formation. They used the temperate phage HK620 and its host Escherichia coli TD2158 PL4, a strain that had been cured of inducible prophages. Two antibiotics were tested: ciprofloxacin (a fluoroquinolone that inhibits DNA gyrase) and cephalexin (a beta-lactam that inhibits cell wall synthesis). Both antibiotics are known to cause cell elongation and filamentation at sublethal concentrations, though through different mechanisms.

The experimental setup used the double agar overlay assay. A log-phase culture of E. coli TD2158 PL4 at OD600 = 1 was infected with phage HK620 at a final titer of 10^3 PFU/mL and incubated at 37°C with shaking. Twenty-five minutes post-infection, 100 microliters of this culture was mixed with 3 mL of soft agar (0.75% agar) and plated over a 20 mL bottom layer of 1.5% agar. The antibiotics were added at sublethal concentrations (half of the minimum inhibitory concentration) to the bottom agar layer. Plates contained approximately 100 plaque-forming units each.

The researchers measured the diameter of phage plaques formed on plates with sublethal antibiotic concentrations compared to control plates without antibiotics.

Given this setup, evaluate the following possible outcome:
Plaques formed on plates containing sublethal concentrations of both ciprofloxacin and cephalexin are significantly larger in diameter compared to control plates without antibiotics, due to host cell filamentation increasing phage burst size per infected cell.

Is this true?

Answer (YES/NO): NO